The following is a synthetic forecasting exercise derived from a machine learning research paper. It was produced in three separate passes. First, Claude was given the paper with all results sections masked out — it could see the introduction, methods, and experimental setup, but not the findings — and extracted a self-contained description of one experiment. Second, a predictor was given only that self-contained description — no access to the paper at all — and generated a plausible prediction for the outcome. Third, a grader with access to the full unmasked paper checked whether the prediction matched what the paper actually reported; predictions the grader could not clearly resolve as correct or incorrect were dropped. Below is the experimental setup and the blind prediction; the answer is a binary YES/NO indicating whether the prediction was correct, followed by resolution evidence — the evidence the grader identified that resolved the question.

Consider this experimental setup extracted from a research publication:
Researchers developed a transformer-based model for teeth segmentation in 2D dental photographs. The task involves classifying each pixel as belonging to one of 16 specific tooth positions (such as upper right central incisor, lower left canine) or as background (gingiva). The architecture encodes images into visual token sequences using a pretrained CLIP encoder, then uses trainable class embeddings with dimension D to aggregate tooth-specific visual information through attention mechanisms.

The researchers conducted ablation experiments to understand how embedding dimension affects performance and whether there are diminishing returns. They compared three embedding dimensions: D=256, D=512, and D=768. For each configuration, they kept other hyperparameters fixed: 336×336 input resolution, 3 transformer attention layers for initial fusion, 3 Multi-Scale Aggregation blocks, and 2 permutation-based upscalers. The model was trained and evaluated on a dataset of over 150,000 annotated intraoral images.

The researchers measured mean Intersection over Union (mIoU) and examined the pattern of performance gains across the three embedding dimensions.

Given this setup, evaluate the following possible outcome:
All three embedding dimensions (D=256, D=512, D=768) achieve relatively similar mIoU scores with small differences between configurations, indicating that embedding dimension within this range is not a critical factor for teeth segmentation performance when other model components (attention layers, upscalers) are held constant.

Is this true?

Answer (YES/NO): NO